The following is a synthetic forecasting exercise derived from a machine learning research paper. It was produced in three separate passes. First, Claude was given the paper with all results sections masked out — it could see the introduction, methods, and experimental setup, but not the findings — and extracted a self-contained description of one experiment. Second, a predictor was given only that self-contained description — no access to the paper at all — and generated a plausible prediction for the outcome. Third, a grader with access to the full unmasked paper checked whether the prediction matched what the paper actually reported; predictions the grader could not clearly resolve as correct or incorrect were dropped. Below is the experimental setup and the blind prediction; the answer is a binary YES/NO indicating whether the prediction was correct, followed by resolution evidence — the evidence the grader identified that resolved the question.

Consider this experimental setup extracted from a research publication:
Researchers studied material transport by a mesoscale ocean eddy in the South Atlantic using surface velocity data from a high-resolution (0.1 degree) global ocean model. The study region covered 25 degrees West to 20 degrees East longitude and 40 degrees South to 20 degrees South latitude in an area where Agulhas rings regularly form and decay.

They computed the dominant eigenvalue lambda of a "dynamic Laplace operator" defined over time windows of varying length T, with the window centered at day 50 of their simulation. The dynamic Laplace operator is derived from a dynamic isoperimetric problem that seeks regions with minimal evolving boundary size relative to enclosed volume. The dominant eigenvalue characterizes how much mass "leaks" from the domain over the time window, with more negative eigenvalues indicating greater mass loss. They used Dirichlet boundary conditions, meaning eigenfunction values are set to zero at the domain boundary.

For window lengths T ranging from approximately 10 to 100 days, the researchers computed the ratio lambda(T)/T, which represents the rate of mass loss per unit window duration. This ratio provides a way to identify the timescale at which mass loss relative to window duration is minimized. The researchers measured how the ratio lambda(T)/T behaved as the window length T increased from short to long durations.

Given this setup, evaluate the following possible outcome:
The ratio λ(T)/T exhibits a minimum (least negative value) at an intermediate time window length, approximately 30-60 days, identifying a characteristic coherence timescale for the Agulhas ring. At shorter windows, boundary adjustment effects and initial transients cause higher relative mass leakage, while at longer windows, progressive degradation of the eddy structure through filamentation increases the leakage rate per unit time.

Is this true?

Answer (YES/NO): NO